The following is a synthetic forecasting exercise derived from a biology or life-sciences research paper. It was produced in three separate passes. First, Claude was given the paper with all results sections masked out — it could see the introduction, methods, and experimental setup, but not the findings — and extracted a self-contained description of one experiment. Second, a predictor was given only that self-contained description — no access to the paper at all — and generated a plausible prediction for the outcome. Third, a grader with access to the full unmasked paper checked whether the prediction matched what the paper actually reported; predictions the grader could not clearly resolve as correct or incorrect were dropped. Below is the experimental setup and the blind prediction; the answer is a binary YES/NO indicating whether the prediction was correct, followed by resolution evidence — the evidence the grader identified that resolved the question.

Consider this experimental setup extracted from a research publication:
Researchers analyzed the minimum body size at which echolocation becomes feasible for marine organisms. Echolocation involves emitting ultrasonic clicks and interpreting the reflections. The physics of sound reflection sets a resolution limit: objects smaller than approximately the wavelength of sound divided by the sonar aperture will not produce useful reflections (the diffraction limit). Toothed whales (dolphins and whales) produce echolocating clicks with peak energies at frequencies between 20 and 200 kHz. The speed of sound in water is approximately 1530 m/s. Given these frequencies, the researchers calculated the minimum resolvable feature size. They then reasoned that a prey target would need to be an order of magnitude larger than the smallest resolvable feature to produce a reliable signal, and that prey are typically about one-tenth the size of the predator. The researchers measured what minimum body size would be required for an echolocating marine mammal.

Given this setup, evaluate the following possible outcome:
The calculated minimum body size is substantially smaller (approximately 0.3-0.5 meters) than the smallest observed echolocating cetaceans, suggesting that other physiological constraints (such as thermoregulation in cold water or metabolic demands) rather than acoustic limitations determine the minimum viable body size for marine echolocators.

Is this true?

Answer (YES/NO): NO